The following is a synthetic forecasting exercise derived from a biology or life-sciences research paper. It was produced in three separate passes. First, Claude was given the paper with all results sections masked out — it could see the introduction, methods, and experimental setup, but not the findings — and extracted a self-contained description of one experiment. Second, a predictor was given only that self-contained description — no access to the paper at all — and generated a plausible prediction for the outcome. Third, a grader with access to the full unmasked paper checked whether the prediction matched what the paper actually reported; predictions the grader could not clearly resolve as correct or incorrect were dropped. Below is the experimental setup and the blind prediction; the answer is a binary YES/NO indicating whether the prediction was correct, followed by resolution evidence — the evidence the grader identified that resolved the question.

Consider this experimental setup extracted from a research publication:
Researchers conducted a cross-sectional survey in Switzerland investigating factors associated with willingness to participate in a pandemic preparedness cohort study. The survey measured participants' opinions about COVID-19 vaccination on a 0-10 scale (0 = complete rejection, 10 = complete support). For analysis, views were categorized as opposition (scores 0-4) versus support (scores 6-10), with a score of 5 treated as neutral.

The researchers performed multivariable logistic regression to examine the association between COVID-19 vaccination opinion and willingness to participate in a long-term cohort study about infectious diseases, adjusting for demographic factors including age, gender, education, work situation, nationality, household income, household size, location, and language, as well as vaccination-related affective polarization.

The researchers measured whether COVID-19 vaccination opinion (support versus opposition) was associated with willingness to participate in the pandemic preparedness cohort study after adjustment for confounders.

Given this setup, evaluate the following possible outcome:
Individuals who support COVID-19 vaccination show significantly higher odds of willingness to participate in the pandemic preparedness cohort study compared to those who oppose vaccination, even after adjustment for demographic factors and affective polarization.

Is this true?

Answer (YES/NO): YES